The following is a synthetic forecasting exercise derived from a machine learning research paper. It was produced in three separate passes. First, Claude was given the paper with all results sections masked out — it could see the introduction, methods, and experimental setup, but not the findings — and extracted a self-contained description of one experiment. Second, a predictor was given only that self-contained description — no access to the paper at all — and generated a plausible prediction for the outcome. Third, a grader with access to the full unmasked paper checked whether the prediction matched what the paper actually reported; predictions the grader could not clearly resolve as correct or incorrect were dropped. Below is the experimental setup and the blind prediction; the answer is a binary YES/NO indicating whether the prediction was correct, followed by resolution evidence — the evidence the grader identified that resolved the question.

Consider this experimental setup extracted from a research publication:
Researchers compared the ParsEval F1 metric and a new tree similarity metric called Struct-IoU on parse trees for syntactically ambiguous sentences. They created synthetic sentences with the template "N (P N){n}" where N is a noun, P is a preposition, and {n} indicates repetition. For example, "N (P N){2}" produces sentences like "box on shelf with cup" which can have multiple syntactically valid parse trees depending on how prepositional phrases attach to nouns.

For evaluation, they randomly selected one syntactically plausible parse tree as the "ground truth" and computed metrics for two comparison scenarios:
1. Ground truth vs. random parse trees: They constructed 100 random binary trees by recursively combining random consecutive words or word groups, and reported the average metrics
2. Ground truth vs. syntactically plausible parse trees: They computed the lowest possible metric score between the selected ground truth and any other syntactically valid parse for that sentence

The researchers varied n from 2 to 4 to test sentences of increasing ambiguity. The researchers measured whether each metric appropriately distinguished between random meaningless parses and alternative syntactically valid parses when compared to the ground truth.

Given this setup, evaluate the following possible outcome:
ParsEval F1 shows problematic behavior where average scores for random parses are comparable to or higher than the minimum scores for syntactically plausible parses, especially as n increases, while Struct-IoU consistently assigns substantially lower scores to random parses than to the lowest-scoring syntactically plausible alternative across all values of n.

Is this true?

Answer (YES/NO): YES